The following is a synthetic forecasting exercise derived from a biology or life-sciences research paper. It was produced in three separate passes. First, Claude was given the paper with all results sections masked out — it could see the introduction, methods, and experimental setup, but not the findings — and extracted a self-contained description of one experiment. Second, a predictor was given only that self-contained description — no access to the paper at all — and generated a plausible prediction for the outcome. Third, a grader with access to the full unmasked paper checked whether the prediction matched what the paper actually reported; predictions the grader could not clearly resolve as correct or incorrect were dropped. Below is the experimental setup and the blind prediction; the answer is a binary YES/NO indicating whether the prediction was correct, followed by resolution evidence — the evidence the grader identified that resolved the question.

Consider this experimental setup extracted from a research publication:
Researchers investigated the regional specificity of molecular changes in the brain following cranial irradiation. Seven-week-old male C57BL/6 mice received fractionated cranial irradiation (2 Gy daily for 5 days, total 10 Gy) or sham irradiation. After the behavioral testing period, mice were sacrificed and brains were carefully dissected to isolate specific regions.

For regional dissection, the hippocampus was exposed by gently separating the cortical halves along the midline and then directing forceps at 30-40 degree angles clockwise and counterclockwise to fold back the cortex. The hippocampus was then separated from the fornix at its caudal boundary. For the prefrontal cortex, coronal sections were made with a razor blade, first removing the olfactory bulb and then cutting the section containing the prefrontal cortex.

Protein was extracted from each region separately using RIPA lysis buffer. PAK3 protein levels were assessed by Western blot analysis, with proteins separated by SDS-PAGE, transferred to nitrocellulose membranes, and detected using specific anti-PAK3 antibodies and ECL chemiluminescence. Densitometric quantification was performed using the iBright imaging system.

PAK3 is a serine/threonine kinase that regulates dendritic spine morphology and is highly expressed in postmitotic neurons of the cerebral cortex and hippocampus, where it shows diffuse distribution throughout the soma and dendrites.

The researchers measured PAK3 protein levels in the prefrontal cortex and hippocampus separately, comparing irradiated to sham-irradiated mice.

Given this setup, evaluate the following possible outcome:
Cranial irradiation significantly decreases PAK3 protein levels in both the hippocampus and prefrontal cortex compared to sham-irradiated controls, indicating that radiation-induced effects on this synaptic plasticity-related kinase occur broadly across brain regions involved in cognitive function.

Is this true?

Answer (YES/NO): YES